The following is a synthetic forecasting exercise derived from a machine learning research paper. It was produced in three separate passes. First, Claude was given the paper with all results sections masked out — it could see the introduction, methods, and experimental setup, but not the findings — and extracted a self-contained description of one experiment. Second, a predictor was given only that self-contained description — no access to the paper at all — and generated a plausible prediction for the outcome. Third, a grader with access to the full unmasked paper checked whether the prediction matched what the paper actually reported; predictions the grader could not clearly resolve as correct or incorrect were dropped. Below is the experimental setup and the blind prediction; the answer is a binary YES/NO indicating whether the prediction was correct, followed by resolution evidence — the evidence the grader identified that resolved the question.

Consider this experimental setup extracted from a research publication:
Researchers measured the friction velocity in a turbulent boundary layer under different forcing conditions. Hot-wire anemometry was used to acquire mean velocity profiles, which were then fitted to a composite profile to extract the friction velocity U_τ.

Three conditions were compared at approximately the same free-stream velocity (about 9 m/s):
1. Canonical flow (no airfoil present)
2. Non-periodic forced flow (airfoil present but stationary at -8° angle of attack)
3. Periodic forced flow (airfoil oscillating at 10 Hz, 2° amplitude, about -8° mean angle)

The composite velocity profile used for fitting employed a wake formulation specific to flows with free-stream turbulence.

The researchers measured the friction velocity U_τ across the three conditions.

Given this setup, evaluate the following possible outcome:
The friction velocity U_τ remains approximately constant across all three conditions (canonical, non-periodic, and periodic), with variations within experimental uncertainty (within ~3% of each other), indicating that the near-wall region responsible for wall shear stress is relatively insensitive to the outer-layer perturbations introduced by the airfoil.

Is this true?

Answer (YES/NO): YES